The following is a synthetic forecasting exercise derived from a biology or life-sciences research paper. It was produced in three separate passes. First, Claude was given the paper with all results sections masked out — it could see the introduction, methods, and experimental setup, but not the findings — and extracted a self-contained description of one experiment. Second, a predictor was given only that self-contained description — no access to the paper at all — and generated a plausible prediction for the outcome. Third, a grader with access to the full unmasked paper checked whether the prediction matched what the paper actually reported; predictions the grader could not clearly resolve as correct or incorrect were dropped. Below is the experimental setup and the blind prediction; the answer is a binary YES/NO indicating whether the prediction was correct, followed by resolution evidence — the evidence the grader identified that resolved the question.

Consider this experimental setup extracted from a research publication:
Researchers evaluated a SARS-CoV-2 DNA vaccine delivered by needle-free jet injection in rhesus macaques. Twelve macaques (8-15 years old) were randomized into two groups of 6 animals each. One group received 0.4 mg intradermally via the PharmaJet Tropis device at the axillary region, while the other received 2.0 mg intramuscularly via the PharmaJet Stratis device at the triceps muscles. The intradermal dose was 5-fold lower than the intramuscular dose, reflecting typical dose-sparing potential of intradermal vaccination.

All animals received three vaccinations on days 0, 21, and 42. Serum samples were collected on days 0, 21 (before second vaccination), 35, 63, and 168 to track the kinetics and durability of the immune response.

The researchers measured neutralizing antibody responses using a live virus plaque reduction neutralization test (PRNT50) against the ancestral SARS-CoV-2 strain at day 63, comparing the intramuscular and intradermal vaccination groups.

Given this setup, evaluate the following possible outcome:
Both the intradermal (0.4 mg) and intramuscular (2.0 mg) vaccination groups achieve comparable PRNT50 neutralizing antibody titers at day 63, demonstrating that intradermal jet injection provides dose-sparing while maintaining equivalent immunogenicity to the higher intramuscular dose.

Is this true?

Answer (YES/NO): NO